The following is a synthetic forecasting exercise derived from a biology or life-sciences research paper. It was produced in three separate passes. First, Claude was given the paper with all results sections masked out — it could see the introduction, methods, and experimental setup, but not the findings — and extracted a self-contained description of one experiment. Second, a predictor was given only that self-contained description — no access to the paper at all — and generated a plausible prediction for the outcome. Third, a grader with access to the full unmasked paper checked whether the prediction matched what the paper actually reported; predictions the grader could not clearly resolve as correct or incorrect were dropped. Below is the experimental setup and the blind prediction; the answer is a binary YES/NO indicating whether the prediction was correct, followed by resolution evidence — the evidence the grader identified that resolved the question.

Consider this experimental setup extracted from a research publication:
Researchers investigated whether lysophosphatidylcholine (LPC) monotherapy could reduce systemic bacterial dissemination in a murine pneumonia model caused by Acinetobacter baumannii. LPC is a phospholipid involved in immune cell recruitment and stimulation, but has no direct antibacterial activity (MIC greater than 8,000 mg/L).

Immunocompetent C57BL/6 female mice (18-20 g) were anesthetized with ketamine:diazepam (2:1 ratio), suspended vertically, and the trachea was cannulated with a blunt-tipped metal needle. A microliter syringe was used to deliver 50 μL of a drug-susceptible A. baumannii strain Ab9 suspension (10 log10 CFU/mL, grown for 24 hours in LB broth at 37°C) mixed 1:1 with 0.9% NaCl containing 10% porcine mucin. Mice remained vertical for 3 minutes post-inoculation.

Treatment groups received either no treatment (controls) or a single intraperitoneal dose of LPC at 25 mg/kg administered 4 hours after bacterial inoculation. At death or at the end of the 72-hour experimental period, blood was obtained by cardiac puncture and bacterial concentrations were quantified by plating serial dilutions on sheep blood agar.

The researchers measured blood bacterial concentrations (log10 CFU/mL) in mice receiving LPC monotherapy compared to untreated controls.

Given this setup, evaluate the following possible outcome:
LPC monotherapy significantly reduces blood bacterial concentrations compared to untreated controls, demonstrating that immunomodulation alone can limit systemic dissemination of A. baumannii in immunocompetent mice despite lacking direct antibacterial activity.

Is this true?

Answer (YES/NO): NO